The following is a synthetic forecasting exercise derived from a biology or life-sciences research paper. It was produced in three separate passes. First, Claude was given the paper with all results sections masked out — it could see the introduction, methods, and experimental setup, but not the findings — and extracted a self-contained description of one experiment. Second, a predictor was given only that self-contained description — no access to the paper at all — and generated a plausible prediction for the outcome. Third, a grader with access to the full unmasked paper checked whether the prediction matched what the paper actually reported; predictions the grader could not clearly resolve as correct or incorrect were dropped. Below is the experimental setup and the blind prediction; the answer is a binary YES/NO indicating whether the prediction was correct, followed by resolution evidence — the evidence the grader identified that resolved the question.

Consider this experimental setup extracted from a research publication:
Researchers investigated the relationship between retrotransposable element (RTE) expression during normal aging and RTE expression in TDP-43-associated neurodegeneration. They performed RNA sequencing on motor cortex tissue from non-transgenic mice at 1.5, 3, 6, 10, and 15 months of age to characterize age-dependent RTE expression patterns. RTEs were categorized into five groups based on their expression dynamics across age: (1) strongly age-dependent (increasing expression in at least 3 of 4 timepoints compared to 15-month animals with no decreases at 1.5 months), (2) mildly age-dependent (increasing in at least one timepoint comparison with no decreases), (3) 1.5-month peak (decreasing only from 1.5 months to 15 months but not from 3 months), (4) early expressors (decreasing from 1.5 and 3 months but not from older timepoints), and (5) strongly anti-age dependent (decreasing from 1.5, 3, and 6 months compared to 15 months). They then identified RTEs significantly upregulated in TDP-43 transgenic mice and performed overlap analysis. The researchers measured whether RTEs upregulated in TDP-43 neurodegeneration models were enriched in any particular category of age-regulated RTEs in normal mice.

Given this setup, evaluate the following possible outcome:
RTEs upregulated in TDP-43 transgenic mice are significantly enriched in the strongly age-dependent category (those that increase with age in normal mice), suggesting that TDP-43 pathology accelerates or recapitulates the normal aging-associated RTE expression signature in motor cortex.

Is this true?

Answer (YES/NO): NO